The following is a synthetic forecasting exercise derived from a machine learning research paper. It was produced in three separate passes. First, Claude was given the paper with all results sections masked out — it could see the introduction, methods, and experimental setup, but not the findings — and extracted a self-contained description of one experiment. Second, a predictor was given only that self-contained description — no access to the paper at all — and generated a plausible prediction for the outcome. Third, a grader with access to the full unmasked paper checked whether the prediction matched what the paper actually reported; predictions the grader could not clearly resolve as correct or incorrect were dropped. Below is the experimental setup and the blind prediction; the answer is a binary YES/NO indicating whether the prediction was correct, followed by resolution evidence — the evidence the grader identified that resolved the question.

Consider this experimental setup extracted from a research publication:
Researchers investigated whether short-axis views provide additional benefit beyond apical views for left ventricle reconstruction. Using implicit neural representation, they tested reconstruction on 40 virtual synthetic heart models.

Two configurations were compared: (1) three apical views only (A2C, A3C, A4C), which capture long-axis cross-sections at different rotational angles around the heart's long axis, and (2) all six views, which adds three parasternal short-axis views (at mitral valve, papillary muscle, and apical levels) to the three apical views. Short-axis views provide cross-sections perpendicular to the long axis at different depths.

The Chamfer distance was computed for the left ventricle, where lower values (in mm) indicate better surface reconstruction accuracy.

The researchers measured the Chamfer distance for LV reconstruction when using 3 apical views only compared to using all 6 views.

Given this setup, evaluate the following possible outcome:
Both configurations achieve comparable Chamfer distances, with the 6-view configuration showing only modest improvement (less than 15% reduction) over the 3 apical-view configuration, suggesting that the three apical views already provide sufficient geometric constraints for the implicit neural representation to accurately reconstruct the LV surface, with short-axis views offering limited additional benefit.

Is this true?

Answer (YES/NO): NO